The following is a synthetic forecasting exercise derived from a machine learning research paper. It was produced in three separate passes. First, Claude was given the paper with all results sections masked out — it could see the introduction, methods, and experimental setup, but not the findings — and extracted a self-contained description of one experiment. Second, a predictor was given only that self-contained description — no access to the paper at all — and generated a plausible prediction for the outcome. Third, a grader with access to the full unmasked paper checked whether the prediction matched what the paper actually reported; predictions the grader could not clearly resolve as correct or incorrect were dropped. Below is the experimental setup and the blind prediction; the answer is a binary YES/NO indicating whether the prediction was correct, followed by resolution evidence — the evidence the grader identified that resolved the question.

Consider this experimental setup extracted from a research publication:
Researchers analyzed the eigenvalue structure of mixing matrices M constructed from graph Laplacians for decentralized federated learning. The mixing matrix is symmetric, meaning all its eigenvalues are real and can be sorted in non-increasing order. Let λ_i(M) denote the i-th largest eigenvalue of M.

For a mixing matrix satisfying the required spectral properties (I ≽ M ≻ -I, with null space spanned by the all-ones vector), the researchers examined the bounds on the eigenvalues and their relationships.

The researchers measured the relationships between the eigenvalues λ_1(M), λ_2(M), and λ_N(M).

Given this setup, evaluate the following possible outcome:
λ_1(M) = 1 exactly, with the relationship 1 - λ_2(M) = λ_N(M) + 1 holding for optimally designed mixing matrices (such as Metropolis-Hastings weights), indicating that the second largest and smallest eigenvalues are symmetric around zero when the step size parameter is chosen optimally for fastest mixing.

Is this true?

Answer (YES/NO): NO